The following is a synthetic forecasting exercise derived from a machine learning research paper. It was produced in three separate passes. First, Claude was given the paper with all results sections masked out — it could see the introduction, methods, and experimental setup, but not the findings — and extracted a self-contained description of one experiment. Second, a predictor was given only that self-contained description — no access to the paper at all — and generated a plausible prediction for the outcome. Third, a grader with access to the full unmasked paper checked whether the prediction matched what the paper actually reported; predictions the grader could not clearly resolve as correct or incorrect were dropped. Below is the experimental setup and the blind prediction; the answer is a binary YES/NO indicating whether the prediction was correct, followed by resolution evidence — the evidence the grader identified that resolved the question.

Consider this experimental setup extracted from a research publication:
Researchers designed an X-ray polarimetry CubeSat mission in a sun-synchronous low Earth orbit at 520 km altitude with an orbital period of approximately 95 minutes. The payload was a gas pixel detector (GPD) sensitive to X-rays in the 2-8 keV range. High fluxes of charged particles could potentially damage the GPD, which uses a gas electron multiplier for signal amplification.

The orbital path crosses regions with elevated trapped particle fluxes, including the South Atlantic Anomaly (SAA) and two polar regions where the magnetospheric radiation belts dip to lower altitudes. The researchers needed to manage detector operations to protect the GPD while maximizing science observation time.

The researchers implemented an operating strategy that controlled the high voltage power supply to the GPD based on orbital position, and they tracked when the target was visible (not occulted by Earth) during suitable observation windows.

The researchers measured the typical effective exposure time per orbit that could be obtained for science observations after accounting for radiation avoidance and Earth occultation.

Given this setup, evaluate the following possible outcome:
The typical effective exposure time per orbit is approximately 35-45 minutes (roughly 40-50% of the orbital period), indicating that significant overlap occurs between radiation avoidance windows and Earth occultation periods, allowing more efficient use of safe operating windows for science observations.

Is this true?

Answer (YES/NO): NO